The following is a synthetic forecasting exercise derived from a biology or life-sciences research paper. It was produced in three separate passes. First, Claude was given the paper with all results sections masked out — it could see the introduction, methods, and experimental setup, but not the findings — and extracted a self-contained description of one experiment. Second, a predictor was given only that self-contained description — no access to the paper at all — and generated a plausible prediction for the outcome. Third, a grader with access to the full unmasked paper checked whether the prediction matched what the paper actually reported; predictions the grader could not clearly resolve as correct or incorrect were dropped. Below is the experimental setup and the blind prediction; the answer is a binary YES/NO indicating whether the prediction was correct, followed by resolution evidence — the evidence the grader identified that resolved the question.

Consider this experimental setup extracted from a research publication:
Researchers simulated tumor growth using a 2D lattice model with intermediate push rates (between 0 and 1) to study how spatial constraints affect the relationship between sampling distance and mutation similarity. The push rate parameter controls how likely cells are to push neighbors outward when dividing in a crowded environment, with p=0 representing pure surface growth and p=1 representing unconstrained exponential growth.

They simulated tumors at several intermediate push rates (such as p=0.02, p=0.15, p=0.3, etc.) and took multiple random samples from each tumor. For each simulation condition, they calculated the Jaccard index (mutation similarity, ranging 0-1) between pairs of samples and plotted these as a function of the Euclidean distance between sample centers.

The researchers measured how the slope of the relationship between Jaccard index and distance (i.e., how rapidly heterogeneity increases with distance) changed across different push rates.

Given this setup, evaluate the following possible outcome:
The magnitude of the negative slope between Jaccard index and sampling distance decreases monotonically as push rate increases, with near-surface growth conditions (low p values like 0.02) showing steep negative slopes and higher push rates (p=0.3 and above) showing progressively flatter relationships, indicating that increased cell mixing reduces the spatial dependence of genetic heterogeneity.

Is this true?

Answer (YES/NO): YES